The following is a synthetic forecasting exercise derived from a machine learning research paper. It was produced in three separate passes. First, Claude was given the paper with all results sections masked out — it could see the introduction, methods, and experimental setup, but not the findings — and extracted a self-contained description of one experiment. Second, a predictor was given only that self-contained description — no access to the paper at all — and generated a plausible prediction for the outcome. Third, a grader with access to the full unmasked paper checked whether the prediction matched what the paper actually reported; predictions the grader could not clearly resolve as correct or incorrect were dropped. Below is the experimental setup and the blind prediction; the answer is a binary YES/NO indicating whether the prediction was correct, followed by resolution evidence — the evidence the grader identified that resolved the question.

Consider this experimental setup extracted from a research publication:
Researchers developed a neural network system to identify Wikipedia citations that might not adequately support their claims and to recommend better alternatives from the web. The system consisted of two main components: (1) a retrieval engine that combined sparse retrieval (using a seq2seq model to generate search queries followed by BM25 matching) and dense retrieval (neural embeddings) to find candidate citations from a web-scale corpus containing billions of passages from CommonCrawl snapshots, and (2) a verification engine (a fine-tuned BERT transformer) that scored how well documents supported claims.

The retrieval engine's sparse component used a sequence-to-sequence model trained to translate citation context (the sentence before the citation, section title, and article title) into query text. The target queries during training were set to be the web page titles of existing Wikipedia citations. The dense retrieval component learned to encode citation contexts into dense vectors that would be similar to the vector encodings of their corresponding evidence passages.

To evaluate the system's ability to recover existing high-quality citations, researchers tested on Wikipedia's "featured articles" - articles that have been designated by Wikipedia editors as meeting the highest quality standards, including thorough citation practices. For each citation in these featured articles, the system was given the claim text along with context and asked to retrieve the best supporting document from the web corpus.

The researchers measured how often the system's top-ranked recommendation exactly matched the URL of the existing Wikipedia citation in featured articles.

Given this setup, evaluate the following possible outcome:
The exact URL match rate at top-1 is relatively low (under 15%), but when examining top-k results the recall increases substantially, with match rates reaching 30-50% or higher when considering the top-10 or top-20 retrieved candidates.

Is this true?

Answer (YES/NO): NO